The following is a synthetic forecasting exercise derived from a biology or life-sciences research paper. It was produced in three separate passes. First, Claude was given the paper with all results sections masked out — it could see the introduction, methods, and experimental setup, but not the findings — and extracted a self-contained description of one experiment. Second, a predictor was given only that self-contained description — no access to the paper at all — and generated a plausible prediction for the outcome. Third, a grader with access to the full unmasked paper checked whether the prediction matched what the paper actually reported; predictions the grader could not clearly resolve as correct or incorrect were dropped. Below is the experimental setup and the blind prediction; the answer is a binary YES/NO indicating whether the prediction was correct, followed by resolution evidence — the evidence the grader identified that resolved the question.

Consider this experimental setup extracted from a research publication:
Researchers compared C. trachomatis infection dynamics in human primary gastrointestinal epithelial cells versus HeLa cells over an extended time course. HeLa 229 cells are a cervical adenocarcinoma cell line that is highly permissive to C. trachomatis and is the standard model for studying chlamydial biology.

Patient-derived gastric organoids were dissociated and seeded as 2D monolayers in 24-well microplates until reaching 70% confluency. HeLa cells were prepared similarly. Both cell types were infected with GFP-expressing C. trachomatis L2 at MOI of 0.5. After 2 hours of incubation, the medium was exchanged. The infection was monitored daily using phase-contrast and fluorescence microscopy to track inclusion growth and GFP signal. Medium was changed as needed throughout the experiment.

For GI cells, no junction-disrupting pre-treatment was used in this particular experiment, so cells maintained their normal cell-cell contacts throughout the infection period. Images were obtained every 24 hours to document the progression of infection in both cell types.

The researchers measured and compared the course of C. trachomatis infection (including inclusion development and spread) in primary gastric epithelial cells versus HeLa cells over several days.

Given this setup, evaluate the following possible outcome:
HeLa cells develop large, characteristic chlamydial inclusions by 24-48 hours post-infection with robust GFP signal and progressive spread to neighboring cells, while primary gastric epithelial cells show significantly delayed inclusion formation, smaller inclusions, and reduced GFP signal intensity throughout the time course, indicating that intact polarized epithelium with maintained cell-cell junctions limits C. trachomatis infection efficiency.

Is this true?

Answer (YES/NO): NO